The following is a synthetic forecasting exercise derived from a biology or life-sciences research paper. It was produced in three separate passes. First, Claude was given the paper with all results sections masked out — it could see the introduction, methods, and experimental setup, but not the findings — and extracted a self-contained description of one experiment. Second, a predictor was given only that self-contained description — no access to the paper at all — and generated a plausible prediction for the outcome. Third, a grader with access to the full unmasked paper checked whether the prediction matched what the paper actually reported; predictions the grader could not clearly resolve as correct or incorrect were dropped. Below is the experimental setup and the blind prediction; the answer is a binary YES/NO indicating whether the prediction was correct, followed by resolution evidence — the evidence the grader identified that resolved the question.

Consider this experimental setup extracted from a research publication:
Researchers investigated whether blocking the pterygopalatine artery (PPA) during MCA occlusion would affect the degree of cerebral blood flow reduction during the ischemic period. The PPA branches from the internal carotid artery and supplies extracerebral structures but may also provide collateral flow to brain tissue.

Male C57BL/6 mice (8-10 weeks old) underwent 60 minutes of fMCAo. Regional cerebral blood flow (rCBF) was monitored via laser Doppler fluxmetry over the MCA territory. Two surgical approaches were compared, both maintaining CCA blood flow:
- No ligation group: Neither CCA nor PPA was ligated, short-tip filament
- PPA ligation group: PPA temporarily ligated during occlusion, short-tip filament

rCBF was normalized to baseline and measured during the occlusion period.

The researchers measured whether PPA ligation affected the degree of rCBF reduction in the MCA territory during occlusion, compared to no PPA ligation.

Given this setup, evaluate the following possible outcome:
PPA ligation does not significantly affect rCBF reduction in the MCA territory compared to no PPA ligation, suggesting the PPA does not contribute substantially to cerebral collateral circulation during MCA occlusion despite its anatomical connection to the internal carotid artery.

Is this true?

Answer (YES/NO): NO